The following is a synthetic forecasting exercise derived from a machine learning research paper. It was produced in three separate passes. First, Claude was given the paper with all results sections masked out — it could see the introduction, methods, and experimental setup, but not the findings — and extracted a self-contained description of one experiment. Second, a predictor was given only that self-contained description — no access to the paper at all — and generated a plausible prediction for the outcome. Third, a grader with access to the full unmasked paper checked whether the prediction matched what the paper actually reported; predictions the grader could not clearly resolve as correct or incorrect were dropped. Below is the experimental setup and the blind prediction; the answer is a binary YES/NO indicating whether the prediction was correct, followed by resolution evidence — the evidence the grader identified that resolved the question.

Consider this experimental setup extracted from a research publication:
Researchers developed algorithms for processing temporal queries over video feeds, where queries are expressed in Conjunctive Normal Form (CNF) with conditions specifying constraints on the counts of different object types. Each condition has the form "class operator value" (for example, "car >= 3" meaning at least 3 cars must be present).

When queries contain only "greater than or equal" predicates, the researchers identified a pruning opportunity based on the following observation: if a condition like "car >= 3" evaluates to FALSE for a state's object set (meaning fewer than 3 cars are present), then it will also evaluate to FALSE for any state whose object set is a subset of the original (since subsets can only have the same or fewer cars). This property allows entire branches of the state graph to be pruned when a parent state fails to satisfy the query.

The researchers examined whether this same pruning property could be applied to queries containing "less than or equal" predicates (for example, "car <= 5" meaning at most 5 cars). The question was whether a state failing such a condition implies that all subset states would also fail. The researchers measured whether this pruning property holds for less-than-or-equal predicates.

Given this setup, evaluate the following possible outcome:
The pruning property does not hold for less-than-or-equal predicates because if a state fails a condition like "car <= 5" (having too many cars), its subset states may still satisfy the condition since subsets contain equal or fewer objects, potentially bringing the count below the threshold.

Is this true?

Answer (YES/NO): YES